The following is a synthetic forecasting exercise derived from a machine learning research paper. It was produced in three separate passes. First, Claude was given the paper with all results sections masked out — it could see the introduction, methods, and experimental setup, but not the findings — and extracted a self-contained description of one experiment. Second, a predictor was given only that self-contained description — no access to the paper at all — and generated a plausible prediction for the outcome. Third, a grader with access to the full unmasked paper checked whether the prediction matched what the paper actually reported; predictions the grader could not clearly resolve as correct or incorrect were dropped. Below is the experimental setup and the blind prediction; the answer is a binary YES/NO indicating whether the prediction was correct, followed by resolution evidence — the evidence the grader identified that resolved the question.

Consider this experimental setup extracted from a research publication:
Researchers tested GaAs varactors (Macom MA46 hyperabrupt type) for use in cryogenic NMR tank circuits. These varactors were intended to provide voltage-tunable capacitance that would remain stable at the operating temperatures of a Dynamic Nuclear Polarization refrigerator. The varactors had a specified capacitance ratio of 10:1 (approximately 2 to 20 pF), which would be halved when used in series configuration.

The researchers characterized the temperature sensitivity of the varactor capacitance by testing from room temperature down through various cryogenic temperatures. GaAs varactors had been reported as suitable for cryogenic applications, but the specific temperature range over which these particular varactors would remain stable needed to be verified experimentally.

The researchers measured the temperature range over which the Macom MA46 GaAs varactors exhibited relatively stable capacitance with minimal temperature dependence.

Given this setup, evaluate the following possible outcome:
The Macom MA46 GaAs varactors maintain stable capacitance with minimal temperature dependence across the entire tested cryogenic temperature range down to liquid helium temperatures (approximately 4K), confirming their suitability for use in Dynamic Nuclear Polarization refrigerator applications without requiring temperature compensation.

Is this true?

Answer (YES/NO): NO